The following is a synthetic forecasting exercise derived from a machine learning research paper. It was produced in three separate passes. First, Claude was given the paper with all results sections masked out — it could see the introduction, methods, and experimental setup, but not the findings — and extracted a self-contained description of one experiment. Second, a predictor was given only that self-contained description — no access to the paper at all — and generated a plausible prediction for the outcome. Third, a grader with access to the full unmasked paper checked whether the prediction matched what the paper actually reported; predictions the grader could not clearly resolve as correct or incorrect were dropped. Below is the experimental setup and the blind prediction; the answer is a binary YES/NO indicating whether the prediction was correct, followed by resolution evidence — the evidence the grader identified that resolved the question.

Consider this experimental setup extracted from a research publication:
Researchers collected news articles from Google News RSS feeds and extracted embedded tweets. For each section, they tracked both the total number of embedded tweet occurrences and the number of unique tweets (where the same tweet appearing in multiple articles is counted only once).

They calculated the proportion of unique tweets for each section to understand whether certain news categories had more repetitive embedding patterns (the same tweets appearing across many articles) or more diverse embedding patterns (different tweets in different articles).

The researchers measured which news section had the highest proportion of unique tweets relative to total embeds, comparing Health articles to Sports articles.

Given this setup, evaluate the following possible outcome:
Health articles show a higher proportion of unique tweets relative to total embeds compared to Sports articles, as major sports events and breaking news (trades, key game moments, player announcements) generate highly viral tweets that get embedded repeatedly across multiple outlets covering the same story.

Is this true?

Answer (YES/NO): YES